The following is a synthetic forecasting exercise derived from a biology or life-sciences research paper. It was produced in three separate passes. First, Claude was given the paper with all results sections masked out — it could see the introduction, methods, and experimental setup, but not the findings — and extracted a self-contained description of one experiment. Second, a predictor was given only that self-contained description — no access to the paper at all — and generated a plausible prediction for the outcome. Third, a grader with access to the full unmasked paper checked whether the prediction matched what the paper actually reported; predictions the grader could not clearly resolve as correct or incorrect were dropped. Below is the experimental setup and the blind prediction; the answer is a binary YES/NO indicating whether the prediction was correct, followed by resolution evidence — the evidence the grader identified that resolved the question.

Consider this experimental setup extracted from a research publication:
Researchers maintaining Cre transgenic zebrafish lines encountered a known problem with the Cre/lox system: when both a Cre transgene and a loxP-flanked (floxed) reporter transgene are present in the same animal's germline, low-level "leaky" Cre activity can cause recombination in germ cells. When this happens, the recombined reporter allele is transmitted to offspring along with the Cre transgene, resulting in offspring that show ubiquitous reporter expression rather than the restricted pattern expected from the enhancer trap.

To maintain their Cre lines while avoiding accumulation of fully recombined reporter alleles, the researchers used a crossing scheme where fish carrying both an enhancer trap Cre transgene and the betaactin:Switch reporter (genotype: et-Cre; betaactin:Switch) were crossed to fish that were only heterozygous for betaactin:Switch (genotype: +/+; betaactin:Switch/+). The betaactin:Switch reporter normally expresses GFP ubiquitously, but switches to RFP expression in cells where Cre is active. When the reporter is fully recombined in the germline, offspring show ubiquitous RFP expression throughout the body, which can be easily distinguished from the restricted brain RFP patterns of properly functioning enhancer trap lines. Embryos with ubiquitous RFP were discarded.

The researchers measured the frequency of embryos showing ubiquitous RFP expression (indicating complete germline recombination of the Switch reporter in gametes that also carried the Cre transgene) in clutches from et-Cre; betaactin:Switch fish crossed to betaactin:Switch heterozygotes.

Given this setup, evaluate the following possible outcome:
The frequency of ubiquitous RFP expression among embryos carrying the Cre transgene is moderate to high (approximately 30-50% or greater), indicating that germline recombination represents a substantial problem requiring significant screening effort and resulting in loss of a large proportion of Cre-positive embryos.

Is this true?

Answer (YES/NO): YES